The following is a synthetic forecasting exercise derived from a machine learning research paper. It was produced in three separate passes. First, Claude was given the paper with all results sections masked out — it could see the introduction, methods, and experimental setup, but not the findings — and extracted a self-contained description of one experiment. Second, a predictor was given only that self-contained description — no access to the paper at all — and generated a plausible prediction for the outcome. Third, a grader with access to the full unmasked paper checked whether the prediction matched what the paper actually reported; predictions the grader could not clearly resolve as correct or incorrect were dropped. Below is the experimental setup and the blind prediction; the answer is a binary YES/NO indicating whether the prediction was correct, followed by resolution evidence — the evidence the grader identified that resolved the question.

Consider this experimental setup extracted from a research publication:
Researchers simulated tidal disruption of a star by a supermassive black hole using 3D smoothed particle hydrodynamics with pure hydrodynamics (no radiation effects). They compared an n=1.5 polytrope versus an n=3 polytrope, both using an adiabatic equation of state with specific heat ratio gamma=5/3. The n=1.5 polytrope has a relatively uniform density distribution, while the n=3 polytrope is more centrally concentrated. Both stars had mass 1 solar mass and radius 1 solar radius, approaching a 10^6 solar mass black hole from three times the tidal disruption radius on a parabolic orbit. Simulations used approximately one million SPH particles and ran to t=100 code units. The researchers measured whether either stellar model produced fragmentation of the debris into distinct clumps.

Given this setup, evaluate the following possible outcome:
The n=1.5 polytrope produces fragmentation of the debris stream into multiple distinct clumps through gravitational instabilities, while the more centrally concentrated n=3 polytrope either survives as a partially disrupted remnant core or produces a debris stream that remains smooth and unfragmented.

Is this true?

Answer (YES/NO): NO